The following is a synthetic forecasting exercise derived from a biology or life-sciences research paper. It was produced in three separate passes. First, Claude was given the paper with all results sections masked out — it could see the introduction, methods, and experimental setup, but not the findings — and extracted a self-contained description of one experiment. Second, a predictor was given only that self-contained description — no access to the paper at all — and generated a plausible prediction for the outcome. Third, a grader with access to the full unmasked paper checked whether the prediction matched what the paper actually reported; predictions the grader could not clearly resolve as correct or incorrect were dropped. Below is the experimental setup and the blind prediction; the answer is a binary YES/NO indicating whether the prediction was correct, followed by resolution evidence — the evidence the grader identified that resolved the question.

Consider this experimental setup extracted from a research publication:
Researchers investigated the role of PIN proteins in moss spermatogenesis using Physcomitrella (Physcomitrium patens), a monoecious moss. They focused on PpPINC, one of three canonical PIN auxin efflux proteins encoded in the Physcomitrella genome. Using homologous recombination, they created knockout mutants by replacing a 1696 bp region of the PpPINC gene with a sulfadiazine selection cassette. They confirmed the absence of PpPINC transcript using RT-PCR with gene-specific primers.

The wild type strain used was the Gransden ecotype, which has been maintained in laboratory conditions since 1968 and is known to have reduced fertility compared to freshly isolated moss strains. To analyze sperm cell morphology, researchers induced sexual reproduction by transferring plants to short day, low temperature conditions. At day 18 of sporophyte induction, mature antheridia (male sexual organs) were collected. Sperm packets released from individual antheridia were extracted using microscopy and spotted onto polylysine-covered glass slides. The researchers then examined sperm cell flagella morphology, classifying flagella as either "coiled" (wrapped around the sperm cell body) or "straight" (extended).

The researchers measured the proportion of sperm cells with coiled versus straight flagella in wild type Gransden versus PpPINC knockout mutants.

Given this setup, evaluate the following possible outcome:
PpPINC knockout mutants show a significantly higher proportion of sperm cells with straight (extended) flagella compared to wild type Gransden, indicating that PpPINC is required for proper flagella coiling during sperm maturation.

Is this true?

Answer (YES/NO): YES